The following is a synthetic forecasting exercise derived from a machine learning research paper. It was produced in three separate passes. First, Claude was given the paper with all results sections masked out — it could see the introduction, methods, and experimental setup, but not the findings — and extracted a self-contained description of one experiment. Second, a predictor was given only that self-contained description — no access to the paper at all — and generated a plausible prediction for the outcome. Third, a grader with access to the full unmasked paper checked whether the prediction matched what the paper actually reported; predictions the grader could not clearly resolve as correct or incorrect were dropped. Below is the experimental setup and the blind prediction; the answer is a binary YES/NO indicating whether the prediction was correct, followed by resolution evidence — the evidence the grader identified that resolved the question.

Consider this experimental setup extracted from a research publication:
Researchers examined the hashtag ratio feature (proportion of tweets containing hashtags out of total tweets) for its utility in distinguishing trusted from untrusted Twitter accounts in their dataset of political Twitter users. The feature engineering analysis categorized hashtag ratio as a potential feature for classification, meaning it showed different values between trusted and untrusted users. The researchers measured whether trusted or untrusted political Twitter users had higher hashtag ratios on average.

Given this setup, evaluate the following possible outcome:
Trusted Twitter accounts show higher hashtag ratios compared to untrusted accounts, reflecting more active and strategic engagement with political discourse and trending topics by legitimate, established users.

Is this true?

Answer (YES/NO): NO